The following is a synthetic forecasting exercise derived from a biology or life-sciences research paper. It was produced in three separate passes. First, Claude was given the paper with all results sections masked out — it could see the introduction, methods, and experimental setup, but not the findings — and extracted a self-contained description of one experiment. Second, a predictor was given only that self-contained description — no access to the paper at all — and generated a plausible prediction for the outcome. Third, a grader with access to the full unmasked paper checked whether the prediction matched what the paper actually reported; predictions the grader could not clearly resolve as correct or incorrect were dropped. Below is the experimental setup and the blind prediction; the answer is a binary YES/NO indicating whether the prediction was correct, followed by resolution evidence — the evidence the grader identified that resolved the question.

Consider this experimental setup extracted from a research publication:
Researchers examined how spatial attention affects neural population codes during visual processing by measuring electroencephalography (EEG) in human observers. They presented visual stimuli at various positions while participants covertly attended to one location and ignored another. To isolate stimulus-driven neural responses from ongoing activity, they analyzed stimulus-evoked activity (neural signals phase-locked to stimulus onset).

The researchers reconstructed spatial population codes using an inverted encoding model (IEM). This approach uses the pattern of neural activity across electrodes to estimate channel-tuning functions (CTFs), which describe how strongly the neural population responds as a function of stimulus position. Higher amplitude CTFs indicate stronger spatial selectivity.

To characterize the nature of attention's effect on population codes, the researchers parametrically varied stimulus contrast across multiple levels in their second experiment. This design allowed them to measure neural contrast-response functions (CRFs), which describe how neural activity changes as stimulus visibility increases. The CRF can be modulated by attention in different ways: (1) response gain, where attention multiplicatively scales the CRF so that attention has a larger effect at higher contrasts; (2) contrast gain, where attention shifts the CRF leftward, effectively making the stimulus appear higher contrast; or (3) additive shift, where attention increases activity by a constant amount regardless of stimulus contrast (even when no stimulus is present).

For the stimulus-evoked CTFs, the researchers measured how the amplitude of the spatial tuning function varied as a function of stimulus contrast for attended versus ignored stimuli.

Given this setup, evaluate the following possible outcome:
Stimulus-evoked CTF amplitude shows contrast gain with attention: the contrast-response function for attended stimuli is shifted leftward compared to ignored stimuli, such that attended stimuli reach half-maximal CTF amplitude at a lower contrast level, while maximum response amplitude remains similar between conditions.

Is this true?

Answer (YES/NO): NO